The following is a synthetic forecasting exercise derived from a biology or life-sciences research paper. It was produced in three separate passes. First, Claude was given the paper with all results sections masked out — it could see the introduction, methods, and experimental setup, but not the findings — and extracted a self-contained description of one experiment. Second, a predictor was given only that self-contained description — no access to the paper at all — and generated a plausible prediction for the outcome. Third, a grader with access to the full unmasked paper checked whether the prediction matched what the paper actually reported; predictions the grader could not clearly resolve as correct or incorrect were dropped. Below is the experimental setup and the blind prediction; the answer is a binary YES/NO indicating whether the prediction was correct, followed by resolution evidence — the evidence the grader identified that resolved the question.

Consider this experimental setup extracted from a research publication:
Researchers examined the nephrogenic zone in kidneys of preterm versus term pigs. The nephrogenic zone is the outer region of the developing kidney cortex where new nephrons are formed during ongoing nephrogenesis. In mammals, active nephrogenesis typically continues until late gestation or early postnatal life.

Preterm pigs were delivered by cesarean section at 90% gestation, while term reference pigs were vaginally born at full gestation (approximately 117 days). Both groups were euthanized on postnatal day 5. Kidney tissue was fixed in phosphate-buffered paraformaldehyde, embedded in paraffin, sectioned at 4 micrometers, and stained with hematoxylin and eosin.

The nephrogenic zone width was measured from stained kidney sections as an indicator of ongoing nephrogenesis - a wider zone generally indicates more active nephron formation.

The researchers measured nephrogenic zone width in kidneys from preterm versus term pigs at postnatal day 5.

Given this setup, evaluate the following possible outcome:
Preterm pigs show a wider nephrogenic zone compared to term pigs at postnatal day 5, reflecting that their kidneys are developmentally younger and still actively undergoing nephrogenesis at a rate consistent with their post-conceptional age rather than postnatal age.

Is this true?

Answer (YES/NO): YES